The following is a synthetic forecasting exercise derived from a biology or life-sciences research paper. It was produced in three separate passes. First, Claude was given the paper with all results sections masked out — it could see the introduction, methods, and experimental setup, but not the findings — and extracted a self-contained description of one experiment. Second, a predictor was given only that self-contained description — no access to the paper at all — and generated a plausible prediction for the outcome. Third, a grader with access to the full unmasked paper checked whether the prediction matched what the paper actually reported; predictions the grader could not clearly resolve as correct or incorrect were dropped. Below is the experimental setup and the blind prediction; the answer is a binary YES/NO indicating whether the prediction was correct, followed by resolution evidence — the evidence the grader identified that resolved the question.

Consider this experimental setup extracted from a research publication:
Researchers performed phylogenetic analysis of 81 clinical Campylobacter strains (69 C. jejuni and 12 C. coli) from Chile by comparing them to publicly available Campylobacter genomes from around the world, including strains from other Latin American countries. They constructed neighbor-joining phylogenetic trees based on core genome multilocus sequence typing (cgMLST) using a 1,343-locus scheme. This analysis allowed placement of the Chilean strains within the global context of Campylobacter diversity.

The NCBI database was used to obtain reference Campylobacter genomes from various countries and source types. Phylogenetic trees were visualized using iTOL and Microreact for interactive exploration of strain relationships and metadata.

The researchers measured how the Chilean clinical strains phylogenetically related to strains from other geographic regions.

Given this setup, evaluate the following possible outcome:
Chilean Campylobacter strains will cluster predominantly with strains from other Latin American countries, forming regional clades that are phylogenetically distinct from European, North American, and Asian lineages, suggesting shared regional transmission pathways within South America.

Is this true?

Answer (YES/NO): NO